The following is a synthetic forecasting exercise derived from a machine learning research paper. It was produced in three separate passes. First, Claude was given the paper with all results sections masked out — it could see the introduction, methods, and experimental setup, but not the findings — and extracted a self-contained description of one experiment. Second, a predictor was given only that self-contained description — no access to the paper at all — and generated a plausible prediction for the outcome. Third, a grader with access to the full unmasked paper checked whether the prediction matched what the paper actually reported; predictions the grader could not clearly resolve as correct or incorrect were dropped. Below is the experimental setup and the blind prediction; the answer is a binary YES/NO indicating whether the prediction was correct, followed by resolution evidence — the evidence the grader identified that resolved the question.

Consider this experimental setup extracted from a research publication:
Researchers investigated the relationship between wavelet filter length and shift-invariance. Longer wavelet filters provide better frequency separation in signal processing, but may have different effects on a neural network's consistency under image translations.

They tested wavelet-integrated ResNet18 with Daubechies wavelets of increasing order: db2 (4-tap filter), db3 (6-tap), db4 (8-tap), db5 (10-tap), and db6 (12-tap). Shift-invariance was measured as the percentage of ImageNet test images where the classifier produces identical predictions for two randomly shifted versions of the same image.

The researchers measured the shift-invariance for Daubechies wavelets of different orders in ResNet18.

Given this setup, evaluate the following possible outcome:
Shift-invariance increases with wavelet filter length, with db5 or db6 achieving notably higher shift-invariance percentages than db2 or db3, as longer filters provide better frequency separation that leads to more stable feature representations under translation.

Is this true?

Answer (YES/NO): NO